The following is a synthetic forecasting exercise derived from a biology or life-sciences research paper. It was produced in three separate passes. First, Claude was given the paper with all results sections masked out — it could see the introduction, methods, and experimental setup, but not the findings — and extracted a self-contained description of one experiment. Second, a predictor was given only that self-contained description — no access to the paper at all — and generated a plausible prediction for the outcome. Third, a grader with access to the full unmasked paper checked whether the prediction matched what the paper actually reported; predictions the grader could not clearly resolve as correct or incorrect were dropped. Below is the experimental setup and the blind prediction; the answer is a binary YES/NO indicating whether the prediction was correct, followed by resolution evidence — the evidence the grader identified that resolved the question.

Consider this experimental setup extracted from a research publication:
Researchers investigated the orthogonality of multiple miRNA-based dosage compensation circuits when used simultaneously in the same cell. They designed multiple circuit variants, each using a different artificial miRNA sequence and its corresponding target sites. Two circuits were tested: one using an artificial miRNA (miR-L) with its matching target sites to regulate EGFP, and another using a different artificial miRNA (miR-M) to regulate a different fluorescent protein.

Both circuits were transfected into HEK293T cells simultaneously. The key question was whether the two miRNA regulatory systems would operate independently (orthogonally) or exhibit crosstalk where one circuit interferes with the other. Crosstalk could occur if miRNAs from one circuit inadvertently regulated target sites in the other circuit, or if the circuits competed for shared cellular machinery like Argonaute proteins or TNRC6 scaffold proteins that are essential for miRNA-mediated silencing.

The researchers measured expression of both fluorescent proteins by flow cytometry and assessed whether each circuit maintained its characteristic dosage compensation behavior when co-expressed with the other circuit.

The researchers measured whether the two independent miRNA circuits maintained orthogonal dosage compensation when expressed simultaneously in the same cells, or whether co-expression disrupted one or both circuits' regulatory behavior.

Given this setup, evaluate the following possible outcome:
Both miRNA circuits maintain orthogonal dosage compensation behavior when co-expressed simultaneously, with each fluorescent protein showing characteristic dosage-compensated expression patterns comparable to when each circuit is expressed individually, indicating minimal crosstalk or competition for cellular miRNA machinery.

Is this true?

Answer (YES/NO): YES